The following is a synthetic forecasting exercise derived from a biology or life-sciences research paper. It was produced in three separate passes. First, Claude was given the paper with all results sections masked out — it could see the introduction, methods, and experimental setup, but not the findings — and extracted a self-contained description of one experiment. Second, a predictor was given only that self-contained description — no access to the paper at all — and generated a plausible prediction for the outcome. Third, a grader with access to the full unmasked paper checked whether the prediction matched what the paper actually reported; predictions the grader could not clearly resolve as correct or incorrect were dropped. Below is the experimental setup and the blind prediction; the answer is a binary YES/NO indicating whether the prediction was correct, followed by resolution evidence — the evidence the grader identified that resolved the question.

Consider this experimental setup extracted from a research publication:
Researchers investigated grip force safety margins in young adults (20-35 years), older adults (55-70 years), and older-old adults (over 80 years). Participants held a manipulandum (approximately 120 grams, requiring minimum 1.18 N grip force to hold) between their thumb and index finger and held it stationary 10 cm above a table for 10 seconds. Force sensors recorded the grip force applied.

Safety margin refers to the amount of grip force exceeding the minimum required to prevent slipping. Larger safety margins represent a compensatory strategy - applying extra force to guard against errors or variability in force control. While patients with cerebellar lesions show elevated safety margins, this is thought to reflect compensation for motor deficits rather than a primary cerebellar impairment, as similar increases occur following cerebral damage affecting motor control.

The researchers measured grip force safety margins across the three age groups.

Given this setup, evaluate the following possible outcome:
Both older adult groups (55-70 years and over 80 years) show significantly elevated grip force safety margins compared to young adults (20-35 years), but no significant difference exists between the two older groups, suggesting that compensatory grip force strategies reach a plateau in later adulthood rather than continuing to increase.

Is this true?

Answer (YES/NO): NO